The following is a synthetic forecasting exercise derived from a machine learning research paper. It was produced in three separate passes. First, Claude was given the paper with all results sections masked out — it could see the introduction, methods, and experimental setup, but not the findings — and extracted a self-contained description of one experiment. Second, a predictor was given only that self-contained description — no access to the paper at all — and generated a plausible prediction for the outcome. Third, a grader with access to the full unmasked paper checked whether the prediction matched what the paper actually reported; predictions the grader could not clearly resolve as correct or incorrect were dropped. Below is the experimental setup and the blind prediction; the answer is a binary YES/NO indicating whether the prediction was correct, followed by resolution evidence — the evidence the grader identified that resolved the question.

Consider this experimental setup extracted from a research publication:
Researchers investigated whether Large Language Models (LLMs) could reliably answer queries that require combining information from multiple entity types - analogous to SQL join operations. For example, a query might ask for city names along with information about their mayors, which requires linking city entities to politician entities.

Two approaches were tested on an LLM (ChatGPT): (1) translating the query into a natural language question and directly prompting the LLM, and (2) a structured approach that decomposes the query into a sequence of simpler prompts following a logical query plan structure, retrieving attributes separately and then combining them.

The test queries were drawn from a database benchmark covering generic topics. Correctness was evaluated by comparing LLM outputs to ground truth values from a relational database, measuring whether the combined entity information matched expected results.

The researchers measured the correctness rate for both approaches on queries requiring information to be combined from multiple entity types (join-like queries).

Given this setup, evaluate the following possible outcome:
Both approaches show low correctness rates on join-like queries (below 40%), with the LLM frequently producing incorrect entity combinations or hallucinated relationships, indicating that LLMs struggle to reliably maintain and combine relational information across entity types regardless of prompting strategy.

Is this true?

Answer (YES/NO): YES